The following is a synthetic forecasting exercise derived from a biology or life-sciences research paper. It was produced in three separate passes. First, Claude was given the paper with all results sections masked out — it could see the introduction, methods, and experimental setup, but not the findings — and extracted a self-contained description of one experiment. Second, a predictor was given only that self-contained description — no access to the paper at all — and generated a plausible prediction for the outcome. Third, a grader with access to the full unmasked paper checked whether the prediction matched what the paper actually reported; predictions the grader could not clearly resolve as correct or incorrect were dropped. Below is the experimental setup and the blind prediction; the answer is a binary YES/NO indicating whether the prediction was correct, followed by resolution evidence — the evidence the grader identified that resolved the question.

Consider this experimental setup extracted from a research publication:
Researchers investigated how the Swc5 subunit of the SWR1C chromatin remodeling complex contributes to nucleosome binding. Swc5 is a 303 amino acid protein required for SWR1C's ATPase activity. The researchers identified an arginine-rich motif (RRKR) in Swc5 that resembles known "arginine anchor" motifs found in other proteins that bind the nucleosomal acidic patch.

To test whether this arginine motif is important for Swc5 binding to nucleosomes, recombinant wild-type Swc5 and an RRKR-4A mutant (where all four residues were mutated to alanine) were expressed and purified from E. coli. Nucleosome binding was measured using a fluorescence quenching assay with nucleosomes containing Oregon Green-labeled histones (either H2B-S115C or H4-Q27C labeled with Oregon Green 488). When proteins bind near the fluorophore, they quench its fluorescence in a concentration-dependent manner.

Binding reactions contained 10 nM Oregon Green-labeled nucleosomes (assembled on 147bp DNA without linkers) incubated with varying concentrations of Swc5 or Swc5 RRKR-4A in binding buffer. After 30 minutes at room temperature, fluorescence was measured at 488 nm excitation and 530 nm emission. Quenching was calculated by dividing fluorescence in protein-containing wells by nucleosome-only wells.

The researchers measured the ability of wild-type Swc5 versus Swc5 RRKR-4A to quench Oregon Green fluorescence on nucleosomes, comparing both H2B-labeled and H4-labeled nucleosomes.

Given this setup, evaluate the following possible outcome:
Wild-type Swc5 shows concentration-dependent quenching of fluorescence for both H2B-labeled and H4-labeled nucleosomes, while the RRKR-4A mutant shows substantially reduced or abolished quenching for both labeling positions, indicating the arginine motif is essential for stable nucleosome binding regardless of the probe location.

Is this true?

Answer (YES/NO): NO